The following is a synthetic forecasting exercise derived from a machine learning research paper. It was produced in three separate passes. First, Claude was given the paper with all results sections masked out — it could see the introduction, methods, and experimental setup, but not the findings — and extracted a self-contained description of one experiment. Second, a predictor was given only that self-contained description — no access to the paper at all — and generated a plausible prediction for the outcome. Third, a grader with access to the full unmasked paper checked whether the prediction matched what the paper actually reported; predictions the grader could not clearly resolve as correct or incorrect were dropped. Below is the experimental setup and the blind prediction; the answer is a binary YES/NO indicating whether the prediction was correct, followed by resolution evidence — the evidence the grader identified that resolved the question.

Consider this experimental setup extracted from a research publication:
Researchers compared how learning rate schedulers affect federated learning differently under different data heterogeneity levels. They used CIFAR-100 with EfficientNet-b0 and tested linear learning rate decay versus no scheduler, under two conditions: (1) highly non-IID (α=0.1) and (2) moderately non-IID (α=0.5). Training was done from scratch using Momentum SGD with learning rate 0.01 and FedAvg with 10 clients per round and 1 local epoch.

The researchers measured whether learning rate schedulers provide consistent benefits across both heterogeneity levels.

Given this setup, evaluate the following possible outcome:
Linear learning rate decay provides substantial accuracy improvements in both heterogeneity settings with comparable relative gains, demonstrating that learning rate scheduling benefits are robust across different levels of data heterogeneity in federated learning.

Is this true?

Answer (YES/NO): NO